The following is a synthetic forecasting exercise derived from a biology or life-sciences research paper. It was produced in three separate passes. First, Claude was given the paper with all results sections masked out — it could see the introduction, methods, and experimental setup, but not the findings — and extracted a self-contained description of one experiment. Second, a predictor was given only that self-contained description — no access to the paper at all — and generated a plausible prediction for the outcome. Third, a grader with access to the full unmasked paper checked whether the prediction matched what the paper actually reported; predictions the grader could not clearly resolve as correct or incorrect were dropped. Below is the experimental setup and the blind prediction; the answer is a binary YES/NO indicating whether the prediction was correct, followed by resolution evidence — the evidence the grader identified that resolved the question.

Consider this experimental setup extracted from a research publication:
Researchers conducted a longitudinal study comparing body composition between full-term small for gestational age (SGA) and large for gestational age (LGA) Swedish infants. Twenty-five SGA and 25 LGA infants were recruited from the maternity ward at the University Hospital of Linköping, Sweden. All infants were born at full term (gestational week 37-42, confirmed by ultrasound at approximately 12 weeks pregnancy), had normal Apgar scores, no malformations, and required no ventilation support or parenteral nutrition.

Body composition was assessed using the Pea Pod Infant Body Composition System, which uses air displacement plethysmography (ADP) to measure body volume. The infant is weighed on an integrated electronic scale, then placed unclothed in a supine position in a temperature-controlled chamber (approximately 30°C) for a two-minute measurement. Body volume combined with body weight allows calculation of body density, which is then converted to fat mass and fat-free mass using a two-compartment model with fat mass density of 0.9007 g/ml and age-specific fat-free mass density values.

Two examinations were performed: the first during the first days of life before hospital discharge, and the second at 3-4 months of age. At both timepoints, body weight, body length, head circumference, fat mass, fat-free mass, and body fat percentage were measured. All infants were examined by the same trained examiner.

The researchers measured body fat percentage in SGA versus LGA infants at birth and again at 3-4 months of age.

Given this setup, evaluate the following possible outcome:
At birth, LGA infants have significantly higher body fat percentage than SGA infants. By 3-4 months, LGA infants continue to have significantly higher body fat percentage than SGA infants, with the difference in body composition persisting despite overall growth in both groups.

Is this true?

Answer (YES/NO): NO